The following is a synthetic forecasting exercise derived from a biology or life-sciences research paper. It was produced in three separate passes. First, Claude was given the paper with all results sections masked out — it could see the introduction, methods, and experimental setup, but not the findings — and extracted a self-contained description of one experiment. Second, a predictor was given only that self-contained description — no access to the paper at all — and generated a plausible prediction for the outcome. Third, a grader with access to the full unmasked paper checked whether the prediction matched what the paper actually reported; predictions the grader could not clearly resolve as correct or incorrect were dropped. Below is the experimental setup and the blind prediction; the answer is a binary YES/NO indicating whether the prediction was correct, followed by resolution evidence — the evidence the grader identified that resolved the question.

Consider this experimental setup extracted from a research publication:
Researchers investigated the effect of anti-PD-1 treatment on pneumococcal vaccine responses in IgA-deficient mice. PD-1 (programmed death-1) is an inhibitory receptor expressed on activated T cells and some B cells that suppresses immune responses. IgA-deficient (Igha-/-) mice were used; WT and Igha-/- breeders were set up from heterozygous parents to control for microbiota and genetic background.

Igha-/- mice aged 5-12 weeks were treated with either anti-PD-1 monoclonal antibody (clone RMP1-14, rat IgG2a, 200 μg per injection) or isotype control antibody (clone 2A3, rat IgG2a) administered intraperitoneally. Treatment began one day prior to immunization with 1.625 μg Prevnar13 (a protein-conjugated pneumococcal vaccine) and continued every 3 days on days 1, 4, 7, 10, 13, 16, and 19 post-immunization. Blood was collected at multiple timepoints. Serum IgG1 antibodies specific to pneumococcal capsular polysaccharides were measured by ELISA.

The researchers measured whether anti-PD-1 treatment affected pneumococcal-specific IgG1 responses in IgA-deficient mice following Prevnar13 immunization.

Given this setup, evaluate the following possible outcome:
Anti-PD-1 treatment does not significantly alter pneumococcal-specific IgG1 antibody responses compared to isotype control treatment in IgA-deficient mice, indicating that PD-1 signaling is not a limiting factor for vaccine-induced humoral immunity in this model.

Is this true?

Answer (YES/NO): NO